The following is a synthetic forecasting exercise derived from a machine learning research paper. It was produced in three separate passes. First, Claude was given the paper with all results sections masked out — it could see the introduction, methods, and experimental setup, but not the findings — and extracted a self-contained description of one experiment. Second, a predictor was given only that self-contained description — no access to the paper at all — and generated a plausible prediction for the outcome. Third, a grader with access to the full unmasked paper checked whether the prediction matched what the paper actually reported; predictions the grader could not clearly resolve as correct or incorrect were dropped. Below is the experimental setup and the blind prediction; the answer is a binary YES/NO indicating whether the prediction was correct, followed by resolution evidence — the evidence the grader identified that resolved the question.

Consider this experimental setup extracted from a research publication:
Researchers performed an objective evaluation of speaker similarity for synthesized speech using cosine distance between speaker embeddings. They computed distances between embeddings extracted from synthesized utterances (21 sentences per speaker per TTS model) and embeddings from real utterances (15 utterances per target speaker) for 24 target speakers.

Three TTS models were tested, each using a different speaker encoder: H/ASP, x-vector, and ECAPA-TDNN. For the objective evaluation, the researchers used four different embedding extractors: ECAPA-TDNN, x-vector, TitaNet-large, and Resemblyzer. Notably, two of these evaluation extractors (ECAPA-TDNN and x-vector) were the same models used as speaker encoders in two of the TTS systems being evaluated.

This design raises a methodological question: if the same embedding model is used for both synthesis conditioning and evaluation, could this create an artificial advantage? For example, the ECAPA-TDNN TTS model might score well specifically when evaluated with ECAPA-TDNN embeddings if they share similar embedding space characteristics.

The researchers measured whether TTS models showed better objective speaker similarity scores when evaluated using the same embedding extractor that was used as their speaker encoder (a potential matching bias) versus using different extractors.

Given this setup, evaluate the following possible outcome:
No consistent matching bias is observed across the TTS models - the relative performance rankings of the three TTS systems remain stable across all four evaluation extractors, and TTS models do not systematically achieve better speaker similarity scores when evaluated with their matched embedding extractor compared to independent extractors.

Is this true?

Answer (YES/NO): YES